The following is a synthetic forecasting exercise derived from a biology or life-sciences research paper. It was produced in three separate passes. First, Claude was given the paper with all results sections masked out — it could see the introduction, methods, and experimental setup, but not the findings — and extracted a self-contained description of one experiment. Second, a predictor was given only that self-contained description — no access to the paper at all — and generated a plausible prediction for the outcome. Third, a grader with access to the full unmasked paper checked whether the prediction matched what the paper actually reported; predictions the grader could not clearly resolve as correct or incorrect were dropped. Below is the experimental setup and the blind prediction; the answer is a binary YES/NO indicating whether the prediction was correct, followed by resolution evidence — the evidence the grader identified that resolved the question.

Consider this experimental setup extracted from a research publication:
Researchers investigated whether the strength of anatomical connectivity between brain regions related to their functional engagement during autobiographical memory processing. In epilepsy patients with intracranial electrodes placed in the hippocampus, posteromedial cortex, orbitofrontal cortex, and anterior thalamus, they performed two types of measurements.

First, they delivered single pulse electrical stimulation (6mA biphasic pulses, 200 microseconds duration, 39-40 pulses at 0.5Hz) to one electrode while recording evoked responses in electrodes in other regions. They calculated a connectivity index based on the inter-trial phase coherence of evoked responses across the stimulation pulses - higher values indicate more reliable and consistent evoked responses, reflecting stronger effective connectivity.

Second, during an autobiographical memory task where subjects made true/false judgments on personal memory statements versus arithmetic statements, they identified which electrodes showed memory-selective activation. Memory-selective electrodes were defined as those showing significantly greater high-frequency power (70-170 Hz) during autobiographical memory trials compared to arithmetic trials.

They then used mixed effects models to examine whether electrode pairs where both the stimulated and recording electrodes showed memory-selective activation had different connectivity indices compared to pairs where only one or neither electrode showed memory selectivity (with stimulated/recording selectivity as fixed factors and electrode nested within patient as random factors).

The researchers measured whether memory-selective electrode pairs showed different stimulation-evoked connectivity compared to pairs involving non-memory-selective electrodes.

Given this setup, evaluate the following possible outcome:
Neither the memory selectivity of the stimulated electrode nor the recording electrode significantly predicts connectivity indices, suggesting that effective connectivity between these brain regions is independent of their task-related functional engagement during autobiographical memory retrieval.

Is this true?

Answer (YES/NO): NO